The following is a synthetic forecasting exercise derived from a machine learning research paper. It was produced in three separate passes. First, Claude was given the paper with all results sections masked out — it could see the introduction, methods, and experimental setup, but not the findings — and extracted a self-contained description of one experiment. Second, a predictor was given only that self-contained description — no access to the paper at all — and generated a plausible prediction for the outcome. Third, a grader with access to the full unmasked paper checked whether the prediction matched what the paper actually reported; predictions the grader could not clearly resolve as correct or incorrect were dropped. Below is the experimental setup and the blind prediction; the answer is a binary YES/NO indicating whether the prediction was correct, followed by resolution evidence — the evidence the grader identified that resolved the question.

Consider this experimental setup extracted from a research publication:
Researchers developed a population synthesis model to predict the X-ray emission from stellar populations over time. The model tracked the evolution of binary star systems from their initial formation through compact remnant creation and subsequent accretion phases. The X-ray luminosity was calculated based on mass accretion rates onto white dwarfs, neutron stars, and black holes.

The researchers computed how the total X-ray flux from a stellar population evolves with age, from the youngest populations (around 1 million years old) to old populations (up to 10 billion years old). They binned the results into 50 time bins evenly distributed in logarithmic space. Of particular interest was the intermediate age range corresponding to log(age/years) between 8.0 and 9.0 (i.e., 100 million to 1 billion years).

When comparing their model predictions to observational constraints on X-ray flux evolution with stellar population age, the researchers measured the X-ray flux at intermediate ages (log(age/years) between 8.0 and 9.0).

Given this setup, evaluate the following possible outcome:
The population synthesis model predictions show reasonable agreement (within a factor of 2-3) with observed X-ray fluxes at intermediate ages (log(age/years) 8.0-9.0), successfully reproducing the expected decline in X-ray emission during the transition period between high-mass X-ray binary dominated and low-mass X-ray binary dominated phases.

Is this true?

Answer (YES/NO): NO